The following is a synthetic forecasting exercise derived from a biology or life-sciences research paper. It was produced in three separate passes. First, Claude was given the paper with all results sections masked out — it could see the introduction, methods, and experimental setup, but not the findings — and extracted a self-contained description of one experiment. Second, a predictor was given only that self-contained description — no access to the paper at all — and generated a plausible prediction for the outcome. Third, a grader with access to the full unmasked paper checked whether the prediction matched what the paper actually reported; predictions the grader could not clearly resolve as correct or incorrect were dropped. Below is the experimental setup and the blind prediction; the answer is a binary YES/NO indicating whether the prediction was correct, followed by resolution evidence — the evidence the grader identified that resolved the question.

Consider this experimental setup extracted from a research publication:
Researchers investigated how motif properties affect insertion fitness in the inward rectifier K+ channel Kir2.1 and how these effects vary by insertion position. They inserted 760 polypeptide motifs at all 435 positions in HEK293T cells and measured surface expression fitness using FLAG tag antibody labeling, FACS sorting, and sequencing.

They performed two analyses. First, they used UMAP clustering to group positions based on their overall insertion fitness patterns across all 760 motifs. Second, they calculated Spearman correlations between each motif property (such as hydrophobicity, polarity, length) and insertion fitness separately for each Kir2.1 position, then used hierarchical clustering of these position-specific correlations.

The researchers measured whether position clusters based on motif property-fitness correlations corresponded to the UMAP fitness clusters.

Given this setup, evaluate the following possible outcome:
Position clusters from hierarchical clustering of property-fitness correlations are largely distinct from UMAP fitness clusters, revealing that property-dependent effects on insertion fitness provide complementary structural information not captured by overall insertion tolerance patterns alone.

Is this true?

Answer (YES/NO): NO